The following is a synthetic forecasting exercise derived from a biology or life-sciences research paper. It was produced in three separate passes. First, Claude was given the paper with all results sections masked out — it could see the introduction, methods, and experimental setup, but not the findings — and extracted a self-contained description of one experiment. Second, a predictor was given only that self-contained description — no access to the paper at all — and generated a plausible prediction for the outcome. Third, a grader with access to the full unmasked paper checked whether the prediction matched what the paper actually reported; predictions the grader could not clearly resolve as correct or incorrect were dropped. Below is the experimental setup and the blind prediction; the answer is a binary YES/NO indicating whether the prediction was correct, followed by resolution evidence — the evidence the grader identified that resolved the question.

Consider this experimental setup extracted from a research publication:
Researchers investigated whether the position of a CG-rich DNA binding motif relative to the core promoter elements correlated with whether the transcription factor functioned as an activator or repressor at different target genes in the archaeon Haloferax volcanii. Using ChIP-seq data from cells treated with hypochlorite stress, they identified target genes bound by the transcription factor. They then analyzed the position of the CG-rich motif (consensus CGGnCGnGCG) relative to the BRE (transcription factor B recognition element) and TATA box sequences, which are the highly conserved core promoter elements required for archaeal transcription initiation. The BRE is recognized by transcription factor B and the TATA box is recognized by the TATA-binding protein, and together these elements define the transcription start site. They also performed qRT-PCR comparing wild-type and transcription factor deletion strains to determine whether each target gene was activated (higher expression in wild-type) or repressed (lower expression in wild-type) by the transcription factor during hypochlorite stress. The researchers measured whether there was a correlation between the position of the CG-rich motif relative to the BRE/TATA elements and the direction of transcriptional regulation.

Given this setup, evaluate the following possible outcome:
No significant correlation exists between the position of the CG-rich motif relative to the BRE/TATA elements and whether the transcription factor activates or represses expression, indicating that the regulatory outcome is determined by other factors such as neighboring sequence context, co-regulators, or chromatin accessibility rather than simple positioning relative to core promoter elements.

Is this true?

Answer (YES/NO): NO